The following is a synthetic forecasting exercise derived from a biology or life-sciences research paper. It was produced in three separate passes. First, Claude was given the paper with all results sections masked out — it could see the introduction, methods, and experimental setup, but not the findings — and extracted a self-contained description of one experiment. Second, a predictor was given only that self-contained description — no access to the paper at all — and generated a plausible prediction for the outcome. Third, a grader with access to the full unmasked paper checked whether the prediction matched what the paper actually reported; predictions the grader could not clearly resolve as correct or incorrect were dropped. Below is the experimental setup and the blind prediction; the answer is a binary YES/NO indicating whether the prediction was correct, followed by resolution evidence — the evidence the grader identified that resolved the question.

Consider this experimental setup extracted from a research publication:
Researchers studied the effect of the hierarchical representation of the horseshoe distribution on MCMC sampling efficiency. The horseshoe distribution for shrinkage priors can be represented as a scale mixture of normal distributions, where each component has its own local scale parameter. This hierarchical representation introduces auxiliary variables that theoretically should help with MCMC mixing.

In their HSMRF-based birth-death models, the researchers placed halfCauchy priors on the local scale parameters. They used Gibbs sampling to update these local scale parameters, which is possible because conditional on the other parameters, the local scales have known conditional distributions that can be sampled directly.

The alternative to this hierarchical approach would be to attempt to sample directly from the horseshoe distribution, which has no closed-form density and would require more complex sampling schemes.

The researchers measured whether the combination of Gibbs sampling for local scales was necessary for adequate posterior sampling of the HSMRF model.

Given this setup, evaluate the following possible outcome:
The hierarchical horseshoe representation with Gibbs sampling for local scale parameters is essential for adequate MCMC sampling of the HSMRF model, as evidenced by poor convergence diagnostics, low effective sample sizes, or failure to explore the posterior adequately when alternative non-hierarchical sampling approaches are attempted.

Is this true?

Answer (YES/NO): YES